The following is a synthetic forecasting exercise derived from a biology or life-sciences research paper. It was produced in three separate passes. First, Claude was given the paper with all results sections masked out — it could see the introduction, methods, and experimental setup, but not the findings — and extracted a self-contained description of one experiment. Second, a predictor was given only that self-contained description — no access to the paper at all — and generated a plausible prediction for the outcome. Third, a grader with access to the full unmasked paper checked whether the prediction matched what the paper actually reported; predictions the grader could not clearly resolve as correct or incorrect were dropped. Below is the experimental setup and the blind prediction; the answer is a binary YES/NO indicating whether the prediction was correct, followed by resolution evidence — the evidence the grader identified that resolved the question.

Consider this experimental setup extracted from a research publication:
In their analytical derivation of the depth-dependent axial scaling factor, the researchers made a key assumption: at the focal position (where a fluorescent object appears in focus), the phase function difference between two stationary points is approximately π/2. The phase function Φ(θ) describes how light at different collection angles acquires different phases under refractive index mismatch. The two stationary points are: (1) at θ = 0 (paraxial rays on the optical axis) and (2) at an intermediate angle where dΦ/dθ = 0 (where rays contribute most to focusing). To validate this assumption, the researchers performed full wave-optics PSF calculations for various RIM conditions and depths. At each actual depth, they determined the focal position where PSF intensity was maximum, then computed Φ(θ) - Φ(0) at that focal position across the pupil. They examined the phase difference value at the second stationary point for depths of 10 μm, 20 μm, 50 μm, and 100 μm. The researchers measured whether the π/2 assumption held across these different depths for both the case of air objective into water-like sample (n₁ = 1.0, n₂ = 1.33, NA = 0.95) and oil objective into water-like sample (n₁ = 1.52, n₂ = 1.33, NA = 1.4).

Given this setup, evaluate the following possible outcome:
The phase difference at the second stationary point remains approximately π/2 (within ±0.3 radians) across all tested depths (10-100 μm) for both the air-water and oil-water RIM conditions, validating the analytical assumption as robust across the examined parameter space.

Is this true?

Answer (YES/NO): NO